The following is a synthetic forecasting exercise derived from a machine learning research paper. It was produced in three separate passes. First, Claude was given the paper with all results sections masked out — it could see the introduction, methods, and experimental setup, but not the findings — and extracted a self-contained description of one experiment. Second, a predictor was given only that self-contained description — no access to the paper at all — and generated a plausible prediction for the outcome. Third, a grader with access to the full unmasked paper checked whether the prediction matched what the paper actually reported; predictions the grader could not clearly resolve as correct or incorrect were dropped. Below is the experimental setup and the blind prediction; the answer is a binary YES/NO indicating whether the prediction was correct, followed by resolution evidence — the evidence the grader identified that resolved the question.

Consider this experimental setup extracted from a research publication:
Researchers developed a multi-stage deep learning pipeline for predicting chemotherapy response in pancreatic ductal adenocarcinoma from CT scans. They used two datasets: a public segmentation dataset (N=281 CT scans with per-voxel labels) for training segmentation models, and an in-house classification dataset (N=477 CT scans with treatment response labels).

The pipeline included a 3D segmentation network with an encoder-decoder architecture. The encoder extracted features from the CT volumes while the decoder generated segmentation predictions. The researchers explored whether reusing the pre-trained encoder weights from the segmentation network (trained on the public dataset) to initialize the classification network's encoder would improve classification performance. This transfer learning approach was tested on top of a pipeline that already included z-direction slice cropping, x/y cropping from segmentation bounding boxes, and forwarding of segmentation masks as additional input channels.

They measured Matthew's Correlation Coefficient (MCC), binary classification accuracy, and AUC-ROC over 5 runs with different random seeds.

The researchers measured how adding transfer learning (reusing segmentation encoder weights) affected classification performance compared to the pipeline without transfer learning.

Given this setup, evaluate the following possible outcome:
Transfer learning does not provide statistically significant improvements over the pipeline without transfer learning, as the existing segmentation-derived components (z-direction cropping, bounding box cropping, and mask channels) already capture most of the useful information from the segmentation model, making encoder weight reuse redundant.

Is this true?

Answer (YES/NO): YES